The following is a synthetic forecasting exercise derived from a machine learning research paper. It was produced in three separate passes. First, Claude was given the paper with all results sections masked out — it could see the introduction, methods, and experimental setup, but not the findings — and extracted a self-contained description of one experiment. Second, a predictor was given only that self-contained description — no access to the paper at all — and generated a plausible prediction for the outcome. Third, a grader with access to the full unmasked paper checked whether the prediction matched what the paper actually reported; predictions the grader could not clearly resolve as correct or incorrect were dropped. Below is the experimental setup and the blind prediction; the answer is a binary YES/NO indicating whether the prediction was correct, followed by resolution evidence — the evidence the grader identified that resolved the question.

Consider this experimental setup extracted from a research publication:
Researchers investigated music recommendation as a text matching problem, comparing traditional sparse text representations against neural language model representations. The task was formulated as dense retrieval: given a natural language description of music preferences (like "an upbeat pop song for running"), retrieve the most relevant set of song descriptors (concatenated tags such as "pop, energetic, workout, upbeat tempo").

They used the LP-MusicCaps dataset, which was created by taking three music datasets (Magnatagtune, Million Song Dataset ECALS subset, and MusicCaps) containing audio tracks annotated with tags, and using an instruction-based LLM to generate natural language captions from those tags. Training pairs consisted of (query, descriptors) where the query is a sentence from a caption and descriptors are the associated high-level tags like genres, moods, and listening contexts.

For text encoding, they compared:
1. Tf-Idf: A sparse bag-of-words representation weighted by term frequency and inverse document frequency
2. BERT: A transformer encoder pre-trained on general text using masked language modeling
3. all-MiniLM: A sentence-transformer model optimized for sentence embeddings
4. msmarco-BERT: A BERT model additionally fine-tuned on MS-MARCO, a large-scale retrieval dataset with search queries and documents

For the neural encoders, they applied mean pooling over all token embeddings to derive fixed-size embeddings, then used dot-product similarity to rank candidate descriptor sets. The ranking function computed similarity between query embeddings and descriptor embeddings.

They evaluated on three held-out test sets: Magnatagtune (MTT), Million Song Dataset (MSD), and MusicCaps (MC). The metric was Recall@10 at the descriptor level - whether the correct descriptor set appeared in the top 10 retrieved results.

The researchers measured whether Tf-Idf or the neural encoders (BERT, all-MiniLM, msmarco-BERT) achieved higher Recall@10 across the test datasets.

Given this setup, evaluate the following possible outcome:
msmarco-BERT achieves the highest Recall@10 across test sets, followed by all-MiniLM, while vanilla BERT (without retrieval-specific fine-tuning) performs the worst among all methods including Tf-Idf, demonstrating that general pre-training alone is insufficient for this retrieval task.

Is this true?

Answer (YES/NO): NO